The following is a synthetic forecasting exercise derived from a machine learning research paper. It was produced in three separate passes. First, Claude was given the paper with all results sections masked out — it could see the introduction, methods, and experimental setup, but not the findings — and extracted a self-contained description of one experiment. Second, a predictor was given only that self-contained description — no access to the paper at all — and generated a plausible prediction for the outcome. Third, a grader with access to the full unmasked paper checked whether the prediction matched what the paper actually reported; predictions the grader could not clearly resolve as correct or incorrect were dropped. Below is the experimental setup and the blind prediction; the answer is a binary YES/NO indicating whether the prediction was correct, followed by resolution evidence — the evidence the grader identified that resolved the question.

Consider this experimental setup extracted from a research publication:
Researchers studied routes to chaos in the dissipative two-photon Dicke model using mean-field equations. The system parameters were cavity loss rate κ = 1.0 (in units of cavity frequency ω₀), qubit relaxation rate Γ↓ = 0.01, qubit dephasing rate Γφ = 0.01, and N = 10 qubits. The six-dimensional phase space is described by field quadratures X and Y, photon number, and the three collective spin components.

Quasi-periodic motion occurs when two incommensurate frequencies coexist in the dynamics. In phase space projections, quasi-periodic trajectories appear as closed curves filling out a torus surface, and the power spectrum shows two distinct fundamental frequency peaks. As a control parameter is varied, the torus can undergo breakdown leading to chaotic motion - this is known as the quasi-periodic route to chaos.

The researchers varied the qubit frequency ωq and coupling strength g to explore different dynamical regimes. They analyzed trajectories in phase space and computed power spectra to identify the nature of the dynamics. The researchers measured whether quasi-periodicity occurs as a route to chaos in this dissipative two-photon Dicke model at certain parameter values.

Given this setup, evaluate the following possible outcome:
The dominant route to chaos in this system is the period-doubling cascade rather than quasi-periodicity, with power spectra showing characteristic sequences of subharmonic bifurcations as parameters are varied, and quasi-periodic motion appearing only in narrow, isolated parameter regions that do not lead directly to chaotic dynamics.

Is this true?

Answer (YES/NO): NO